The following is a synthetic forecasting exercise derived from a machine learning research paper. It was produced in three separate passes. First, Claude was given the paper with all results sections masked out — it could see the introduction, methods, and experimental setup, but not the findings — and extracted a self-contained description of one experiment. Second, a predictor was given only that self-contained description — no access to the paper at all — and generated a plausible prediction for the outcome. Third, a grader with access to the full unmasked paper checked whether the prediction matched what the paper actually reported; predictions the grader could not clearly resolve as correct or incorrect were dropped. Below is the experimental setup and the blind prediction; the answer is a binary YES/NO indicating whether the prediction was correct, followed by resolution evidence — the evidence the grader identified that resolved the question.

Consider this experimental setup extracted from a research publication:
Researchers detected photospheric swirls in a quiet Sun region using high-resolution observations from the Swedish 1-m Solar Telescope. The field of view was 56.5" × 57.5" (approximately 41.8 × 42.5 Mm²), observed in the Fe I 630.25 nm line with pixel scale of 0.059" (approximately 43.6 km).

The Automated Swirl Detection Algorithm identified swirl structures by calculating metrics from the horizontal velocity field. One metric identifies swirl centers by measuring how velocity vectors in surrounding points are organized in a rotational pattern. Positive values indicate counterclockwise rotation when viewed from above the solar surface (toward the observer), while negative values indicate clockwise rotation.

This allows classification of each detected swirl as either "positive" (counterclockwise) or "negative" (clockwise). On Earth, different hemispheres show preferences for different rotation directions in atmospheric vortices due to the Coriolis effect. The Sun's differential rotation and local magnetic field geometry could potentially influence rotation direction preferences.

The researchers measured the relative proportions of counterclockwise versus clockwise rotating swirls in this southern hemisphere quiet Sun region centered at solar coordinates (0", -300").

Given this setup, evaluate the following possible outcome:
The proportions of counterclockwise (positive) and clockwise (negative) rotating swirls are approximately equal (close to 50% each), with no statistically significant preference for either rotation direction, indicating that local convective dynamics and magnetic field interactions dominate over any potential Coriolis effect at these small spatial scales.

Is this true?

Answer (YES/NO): YES